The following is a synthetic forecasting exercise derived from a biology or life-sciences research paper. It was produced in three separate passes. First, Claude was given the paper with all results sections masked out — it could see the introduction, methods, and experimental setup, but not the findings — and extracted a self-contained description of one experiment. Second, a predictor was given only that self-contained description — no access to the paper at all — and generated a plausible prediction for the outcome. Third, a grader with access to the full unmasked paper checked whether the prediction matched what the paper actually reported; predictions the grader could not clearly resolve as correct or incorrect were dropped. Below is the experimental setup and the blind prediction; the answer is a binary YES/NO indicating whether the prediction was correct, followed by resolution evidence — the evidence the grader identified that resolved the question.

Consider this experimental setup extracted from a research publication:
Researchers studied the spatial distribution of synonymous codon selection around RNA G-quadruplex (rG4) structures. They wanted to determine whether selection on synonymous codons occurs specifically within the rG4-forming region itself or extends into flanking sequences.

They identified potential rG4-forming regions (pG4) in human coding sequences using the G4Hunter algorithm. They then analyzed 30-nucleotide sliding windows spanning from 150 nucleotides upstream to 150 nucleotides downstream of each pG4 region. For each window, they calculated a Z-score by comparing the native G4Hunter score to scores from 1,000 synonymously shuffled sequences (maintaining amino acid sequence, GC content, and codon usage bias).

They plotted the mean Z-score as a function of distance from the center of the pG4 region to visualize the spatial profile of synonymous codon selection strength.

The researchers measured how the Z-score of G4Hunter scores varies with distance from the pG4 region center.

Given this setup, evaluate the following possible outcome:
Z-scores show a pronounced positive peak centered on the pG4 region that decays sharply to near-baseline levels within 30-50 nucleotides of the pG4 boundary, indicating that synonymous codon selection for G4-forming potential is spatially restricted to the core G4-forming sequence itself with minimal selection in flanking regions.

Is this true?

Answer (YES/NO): YES